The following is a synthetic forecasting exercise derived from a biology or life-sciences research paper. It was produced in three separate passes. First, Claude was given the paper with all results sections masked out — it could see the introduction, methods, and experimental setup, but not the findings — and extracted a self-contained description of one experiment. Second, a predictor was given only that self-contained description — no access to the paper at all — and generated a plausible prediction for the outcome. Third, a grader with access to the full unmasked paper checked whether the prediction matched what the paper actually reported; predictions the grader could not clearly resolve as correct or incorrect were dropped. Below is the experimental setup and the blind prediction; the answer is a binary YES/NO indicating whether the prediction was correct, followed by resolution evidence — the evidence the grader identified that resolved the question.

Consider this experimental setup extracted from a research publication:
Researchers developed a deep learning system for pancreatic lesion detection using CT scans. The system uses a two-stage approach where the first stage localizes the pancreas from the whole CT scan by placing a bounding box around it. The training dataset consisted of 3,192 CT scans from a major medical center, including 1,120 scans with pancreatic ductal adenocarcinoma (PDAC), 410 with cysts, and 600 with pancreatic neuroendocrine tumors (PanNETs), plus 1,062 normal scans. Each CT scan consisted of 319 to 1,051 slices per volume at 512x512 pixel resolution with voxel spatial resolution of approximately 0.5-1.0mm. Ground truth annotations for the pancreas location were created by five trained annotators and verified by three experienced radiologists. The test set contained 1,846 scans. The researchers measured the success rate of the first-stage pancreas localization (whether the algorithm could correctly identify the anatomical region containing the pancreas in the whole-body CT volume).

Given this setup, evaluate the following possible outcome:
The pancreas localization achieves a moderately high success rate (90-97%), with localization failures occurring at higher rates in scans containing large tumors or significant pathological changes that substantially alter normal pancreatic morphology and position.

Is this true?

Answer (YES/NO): NO